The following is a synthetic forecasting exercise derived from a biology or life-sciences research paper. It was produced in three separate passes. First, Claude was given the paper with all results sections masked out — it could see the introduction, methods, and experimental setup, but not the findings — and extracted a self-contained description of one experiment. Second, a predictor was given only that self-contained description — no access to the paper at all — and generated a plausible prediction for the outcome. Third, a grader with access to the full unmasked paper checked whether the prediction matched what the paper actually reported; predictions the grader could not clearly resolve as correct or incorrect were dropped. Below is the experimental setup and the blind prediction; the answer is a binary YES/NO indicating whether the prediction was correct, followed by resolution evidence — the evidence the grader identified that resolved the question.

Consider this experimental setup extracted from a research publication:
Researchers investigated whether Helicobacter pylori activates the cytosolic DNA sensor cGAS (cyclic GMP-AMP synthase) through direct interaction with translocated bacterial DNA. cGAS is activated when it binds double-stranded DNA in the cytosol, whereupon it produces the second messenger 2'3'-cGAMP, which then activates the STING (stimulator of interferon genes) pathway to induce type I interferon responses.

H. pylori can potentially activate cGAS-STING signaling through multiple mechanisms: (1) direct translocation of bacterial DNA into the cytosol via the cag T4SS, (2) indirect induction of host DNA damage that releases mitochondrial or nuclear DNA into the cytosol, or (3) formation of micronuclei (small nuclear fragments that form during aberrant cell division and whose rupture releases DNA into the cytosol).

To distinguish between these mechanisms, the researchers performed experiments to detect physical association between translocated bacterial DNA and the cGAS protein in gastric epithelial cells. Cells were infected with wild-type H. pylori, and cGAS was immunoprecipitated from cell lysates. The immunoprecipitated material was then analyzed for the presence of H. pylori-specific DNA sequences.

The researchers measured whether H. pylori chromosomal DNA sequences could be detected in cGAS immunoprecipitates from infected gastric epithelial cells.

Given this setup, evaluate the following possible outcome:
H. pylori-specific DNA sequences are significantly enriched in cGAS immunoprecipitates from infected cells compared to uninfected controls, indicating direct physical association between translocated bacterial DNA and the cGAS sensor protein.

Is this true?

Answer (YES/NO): YES